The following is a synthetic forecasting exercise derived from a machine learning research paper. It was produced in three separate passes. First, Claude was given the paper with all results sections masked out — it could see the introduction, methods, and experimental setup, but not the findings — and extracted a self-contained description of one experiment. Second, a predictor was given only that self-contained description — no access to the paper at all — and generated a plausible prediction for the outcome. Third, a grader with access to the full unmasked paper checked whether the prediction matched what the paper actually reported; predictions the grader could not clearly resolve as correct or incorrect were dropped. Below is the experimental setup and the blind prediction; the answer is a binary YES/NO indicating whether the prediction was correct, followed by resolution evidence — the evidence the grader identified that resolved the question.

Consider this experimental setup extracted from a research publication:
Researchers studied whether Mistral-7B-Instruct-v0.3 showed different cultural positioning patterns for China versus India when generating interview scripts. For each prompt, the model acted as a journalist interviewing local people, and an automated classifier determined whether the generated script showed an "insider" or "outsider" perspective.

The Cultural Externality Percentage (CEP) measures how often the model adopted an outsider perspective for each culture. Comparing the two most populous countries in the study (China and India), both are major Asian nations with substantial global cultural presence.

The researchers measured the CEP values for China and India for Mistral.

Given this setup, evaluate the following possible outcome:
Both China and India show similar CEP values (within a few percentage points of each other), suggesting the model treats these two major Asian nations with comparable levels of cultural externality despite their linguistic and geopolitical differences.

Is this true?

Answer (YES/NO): NO